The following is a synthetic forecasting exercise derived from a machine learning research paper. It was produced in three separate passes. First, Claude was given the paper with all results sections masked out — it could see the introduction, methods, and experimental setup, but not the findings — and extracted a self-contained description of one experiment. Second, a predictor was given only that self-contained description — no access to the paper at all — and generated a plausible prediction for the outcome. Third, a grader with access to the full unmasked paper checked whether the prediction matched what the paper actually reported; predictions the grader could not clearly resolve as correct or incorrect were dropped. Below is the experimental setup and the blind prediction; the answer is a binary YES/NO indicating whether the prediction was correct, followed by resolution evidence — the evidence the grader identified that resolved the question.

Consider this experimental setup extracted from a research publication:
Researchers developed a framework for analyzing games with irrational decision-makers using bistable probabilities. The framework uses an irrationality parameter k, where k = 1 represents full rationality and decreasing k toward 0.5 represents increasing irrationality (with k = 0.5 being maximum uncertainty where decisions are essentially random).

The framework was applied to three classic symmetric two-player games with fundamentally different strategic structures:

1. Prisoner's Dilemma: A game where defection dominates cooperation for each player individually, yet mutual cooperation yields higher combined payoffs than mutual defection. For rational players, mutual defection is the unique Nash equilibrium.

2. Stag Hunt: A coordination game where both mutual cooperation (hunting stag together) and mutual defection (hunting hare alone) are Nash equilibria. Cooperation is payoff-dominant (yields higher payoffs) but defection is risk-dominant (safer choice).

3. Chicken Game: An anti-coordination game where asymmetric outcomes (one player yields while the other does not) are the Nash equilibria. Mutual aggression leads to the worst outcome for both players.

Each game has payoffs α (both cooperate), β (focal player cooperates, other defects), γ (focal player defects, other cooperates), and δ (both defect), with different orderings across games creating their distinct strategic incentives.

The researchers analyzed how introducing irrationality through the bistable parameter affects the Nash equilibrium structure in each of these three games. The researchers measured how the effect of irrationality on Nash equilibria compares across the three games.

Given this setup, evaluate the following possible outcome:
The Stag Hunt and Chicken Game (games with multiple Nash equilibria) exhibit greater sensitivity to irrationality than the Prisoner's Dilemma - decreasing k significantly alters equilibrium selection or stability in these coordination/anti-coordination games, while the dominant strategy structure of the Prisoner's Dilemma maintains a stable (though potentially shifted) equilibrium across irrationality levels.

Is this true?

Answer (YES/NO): NO